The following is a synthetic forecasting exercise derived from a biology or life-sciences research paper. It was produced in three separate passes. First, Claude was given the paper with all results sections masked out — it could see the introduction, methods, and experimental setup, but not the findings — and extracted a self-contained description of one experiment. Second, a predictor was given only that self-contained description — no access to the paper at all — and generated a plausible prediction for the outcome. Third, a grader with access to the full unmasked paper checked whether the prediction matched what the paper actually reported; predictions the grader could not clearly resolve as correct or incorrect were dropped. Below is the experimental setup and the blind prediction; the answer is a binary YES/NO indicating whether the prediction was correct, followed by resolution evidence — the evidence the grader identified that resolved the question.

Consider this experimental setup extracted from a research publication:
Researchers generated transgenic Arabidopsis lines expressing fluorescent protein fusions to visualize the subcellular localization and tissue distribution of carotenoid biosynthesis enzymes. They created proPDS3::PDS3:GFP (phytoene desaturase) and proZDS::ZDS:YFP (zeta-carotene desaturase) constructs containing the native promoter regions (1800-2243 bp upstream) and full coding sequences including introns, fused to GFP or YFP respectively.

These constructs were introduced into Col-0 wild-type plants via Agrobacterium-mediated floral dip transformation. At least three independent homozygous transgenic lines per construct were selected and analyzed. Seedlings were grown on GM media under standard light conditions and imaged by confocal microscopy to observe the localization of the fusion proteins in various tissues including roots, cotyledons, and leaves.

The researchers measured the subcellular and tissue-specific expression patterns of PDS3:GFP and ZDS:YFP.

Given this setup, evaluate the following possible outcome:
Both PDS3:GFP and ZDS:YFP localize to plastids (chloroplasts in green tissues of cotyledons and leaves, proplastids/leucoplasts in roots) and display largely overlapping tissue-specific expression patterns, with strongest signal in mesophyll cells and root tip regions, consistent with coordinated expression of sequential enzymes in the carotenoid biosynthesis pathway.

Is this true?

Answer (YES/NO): NO